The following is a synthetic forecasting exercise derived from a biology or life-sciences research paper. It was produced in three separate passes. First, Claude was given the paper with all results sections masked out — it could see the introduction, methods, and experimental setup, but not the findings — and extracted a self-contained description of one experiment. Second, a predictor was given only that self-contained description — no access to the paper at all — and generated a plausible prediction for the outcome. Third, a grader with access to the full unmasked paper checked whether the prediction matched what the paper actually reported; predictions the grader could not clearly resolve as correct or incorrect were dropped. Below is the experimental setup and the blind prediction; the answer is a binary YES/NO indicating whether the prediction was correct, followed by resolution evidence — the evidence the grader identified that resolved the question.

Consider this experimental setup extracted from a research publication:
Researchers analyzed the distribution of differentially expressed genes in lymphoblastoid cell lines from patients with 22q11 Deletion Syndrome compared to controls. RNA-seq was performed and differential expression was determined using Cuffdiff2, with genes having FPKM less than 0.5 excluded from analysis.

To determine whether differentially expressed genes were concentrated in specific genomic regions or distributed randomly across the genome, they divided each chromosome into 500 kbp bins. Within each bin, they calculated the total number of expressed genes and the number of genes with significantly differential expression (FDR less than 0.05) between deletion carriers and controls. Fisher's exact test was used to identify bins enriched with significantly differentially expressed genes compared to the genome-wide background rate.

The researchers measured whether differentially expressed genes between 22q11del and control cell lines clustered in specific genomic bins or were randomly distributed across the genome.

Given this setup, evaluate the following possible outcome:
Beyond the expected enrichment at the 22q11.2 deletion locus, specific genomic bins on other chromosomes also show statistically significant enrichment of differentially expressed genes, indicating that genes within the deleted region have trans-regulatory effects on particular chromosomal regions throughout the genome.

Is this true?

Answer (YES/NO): NO